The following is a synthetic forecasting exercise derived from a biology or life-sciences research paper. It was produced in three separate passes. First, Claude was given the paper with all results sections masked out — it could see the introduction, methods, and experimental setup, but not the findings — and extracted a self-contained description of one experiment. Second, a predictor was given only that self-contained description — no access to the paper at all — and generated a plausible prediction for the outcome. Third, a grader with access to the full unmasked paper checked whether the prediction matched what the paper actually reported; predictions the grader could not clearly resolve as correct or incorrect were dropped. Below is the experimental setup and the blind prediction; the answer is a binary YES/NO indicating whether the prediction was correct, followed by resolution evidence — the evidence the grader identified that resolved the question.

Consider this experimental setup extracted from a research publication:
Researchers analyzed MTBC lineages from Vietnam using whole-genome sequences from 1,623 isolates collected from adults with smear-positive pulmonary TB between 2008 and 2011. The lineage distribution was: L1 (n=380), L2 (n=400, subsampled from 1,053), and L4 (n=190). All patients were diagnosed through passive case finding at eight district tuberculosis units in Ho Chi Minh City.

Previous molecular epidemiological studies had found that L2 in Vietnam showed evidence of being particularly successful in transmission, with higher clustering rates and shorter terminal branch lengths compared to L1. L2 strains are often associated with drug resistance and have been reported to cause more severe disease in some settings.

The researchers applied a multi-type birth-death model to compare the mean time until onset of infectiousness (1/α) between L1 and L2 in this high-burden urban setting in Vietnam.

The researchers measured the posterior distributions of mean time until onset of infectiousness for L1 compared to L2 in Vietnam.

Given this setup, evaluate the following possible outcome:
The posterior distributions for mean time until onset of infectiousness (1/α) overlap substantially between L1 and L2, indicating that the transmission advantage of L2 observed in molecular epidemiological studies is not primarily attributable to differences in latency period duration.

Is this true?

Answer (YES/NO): NO